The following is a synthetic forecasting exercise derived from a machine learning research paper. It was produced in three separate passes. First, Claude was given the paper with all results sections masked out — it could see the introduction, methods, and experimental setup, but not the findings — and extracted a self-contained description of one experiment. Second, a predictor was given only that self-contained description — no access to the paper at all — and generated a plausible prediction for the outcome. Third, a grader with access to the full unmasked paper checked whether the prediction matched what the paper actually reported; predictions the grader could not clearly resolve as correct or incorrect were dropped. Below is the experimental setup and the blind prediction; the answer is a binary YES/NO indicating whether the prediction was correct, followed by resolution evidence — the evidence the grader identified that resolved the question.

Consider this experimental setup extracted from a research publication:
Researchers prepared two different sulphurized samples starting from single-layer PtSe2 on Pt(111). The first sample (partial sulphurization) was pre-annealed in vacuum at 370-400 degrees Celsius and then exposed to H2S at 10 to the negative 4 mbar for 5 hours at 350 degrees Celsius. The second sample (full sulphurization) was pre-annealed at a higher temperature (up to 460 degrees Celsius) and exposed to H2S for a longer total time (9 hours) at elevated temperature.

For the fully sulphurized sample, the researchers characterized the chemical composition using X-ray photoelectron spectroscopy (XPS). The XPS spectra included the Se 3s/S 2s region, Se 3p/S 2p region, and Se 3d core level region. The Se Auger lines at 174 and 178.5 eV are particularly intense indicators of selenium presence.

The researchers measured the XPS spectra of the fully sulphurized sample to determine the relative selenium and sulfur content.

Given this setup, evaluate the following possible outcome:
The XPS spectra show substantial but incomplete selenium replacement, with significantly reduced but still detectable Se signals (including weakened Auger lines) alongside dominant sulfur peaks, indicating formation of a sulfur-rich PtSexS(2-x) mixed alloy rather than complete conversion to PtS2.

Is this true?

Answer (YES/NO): NO